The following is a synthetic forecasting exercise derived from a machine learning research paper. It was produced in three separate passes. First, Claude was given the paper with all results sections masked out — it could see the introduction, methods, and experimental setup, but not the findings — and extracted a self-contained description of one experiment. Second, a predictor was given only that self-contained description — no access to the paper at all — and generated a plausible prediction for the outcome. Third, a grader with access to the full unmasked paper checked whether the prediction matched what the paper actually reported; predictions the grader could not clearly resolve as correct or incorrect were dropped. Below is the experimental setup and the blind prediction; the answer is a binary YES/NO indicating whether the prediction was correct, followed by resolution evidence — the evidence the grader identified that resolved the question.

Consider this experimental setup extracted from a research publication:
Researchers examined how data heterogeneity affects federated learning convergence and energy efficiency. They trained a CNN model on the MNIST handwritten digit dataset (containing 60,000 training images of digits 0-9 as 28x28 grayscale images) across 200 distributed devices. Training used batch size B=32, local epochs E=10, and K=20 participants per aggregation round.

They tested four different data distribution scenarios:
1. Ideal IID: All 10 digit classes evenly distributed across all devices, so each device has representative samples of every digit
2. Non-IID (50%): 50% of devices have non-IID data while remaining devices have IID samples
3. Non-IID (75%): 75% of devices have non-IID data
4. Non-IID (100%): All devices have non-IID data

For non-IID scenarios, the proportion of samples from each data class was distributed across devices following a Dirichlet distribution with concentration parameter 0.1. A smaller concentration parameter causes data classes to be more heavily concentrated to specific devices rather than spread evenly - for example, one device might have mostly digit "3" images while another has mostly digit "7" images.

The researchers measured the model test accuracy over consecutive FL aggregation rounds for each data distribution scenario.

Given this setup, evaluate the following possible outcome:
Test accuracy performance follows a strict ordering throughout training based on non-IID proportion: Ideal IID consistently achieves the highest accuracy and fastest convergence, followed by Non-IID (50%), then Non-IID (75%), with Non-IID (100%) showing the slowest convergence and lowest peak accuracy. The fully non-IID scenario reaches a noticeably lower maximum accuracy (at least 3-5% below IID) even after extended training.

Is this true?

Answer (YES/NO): NO